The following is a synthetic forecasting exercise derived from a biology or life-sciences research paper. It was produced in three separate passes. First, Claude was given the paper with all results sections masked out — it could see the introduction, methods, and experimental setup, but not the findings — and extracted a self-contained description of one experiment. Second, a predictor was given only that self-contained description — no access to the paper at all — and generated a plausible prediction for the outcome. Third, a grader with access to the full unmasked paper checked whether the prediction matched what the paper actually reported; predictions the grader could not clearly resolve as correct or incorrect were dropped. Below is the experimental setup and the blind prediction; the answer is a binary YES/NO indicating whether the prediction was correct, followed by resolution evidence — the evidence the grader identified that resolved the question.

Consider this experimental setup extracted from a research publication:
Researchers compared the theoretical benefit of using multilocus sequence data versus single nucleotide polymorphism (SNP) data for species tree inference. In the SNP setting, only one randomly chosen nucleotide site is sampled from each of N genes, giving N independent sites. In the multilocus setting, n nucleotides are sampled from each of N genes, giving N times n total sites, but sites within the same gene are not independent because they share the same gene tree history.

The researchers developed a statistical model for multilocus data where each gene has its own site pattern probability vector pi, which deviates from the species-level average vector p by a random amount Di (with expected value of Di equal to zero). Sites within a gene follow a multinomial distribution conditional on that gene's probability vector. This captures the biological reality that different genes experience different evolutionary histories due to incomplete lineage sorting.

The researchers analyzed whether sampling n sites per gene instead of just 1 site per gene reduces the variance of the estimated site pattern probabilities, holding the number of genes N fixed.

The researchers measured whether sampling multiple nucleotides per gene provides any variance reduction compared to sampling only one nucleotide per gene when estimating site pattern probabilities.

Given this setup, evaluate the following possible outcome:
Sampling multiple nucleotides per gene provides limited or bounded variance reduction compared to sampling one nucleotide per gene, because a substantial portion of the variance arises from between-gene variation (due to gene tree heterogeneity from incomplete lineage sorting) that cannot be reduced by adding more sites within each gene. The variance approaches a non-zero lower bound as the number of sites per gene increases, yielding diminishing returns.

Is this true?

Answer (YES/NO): YES